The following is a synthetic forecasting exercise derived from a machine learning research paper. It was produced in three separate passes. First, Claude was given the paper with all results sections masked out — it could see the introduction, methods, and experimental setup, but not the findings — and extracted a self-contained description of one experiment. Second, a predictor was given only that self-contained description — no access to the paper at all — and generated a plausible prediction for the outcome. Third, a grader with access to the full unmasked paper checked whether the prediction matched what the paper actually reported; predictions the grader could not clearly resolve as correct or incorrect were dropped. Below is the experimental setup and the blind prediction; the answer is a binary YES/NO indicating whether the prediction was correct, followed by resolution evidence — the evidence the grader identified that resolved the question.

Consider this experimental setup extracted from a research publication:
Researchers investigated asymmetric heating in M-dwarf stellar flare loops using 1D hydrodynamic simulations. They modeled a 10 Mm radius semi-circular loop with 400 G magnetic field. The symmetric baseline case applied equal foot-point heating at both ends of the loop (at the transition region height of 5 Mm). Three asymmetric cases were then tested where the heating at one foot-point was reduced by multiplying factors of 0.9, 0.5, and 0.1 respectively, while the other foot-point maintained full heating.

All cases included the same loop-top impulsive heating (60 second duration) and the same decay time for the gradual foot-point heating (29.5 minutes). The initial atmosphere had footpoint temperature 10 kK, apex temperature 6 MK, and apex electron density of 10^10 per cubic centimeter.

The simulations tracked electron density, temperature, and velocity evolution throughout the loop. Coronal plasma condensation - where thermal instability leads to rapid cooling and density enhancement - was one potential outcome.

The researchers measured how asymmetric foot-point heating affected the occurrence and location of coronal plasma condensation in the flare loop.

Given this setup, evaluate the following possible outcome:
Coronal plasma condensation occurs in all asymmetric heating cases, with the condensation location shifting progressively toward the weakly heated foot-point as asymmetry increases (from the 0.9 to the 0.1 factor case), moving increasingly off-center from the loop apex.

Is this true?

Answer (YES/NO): NO